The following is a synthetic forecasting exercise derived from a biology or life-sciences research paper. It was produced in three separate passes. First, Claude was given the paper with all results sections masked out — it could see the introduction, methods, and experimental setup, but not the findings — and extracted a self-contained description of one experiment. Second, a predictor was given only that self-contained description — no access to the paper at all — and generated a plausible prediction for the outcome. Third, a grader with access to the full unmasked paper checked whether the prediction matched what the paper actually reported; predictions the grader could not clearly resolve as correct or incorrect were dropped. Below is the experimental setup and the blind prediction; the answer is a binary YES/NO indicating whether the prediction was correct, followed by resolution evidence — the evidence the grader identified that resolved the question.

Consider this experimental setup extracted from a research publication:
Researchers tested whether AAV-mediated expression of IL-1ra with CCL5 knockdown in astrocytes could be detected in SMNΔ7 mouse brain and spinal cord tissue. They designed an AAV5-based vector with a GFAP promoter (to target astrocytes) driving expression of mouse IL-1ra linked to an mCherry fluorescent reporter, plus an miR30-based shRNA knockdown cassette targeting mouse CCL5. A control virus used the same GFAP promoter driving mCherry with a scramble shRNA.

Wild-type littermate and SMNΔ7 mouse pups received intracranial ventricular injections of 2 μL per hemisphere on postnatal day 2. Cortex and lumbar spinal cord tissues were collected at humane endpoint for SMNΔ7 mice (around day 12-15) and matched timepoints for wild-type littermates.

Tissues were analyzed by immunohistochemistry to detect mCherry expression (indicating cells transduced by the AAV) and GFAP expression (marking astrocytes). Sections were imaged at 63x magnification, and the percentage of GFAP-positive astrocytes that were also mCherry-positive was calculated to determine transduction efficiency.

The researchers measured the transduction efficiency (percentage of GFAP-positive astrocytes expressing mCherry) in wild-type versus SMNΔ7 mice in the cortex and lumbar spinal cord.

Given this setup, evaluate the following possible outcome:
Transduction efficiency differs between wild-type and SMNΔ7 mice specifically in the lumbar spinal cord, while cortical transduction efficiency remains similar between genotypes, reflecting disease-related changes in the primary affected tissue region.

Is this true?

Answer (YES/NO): NO